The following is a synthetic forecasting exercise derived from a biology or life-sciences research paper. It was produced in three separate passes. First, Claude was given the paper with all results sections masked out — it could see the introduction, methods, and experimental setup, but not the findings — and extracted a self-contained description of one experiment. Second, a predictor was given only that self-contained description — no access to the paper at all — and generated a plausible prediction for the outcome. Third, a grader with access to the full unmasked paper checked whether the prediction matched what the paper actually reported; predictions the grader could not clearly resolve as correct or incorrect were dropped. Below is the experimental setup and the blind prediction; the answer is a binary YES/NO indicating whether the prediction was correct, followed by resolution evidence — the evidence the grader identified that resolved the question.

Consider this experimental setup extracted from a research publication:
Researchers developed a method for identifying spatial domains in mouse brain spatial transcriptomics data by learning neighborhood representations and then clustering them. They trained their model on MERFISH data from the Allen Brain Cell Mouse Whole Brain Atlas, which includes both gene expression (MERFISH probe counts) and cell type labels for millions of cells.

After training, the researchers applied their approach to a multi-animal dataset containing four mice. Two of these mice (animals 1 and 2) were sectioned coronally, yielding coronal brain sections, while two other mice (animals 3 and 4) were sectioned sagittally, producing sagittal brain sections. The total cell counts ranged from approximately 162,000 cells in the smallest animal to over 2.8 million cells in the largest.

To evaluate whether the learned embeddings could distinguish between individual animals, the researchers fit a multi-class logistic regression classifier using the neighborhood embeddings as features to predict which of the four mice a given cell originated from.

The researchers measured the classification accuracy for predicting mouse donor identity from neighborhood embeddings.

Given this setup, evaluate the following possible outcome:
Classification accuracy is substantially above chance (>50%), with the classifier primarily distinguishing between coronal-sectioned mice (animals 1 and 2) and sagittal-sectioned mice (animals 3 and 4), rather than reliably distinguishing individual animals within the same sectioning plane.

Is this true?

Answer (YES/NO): NO